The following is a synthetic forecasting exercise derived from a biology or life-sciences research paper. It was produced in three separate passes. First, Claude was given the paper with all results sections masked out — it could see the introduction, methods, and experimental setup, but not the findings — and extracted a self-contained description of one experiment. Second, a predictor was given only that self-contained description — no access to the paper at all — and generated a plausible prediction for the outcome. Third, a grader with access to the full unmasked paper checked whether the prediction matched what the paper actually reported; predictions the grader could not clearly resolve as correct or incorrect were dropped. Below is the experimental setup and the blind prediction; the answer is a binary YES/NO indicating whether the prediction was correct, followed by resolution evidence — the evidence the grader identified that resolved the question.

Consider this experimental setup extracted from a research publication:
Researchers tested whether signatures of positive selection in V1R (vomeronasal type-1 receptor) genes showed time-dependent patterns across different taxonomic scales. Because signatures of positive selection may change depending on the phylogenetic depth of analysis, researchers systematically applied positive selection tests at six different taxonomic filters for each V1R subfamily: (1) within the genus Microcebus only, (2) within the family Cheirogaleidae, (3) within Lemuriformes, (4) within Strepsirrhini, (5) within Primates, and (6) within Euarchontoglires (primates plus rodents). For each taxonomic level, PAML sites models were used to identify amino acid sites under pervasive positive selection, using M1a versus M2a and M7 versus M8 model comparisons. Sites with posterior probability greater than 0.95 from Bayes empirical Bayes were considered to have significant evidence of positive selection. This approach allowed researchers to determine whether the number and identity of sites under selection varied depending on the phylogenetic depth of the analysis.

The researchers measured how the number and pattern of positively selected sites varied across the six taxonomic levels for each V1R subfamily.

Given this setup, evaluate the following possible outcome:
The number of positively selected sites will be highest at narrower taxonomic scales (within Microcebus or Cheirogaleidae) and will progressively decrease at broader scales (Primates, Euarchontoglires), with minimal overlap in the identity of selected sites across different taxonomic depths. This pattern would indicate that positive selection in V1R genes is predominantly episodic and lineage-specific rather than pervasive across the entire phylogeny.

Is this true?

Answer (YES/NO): NO